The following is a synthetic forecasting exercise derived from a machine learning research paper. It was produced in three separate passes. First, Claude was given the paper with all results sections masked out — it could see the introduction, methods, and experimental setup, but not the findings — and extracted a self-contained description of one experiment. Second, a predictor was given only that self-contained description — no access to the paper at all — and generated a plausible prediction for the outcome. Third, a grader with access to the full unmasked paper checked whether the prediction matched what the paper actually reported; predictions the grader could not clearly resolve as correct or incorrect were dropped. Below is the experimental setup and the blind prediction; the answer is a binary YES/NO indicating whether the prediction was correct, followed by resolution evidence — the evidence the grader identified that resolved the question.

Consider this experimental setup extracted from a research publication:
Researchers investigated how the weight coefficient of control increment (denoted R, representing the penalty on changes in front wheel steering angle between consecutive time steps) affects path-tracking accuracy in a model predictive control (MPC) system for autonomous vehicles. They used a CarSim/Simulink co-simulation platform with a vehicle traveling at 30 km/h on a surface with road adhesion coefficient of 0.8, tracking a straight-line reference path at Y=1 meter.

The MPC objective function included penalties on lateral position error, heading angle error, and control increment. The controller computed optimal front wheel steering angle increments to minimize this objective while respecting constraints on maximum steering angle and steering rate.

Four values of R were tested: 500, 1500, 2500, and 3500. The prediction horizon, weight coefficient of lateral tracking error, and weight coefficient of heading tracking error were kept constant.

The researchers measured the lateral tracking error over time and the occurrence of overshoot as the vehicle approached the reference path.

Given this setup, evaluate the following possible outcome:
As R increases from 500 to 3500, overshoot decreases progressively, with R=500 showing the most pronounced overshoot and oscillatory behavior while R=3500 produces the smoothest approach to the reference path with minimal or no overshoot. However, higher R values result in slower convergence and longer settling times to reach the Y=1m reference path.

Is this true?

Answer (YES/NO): YES